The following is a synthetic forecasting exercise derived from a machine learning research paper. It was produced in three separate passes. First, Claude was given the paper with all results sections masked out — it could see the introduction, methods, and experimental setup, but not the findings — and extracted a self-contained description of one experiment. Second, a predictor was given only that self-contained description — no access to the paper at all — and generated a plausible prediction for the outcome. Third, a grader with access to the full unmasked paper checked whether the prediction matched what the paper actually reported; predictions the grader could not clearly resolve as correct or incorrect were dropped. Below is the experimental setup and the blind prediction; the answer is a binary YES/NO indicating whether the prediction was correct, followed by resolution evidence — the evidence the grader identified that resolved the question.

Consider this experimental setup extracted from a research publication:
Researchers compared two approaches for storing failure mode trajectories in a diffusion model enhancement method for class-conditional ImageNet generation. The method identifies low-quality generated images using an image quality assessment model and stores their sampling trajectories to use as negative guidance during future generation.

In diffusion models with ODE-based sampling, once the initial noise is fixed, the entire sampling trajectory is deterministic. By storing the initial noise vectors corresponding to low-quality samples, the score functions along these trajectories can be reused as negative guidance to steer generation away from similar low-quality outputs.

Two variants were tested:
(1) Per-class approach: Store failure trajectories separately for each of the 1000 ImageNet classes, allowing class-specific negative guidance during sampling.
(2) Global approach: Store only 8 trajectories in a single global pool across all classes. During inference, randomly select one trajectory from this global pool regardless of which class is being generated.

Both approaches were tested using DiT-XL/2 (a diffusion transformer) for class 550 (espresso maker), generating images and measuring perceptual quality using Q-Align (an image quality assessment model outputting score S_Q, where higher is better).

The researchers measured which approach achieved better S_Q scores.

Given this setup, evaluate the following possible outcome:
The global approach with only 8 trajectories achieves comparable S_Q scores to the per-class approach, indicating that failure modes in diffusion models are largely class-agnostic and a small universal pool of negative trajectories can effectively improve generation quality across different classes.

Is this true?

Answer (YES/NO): YES